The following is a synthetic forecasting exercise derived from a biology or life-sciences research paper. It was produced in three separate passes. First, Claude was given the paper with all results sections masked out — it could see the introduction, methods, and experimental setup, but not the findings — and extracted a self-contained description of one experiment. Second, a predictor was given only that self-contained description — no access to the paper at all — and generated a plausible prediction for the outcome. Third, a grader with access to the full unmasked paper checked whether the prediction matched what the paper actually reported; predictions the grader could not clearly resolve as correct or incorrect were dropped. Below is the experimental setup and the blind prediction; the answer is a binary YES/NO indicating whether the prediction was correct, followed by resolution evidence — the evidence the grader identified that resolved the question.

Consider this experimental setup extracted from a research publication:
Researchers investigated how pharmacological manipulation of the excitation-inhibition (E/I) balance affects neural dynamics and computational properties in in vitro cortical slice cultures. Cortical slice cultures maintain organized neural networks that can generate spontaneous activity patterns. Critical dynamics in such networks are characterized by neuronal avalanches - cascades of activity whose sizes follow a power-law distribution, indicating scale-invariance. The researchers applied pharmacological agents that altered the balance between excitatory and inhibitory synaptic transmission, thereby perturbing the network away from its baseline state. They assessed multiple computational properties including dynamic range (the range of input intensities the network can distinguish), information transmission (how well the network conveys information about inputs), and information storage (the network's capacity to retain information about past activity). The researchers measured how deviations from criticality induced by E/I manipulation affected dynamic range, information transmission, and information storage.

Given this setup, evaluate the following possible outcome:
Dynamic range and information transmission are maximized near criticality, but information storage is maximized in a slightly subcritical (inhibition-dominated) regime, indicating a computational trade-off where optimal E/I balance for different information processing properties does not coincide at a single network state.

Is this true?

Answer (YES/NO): NO